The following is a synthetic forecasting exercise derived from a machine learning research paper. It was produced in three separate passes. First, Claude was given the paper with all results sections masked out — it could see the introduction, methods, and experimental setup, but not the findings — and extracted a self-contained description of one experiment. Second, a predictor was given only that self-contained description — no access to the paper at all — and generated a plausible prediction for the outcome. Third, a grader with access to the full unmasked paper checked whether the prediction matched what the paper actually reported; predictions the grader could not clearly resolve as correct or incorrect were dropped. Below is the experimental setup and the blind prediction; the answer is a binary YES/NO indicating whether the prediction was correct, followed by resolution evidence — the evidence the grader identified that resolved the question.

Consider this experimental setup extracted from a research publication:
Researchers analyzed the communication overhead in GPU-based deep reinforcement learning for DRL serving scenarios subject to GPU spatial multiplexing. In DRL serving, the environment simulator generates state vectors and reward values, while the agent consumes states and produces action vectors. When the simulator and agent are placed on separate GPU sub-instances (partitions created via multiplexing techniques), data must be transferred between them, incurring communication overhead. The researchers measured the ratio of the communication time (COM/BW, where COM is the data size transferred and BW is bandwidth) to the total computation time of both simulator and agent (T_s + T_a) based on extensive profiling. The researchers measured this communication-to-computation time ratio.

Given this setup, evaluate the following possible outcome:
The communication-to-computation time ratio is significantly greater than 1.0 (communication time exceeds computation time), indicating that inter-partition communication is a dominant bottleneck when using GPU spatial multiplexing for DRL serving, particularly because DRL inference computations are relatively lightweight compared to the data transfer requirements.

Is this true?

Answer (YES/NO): YES